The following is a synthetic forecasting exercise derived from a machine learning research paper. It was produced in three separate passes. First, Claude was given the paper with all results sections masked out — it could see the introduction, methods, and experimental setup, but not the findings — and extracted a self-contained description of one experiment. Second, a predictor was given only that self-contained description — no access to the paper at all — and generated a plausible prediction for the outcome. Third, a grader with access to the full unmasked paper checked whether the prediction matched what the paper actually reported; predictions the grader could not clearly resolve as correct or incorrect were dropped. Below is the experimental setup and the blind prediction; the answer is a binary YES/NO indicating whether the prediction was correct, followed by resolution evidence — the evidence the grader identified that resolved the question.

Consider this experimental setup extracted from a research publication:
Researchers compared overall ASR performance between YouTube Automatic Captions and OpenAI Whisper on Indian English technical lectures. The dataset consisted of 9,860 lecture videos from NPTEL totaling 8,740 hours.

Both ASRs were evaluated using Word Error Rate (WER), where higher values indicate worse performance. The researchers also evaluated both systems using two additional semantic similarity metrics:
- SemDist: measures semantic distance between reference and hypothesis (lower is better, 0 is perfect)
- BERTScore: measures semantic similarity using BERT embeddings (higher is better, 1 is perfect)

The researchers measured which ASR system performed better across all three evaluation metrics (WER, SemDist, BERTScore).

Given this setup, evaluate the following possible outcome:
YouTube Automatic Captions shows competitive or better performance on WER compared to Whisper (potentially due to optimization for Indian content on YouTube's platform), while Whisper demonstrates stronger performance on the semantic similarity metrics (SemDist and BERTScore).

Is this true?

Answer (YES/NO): NO